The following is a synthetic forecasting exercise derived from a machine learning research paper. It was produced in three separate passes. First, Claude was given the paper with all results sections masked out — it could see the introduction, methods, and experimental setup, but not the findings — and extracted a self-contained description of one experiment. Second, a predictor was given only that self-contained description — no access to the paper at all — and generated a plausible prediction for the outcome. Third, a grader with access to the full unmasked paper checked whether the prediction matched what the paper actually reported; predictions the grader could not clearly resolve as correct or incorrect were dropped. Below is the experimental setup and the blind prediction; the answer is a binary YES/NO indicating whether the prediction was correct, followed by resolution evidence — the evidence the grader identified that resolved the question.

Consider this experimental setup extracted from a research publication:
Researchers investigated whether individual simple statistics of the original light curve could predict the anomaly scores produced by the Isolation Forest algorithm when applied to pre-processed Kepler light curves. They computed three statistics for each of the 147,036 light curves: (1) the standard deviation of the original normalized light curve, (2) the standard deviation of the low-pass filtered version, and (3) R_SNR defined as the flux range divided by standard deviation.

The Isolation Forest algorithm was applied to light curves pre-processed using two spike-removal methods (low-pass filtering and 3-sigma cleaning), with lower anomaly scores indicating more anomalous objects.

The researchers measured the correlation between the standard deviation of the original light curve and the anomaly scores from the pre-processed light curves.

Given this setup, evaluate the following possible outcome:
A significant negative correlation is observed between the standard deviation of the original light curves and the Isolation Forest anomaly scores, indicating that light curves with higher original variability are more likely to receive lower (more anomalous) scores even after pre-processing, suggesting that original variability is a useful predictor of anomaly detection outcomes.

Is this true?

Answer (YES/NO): YES